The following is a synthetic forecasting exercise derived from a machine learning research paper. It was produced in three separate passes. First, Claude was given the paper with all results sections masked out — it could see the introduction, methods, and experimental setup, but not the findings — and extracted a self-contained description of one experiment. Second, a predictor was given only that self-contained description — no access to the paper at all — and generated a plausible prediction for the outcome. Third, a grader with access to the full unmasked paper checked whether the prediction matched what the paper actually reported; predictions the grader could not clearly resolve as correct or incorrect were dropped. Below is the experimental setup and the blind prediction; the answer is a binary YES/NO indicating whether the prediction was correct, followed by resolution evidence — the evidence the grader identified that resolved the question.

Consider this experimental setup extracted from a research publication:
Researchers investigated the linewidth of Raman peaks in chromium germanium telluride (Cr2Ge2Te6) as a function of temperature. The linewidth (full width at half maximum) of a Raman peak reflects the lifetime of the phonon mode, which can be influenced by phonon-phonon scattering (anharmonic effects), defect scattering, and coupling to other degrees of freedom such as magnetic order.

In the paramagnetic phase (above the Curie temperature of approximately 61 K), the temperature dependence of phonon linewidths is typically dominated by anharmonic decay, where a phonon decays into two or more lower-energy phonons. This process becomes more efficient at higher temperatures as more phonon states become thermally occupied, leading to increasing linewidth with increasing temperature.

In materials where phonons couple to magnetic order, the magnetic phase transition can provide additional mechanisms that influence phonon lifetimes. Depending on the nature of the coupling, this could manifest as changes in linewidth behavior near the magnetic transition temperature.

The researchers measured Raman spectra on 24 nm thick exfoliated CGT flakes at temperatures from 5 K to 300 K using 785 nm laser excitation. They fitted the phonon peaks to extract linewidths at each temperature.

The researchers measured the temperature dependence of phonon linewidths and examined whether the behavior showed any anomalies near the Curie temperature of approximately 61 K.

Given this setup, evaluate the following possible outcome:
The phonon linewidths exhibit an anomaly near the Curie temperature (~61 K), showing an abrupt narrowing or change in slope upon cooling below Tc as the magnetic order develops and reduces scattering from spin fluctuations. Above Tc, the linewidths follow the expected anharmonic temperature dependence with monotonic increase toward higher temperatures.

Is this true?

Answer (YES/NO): NO